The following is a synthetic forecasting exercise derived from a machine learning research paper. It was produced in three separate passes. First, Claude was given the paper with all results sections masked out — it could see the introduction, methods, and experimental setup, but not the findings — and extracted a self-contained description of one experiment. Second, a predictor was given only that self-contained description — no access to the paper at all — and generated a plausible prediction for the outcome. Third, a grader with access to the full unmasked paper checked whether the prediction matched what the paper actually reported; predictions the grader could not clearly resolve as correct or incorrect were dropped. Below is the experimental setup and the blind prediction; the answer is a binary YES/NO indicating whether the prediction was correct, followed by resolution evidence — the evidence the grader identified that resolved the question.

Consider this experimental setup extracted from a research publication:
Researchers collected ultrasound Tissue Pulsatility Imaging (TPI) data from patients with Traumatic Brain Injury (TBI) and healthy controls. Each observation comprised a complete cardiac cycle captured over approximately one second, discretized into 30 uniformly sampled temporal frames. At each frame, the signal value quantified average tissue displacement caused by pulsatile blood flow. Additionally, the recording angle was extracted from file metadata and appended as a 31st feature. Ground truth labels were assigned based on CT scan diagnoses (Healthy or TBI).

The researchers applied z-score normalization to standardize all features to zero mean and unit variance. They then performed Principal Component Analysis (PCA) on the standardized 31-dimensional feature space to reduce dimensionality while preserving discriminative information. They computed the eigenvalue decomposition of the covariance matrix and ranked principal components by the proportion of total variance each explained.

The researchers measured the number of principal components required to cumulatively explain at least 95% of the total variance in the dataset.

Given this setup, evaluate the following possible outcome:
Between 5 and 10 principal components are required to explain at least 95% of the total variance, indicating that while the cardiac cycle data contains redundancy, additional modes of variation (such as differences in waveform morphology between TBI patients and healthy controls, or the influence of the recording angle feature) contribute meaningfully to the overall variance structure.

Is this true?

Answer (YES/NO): YES